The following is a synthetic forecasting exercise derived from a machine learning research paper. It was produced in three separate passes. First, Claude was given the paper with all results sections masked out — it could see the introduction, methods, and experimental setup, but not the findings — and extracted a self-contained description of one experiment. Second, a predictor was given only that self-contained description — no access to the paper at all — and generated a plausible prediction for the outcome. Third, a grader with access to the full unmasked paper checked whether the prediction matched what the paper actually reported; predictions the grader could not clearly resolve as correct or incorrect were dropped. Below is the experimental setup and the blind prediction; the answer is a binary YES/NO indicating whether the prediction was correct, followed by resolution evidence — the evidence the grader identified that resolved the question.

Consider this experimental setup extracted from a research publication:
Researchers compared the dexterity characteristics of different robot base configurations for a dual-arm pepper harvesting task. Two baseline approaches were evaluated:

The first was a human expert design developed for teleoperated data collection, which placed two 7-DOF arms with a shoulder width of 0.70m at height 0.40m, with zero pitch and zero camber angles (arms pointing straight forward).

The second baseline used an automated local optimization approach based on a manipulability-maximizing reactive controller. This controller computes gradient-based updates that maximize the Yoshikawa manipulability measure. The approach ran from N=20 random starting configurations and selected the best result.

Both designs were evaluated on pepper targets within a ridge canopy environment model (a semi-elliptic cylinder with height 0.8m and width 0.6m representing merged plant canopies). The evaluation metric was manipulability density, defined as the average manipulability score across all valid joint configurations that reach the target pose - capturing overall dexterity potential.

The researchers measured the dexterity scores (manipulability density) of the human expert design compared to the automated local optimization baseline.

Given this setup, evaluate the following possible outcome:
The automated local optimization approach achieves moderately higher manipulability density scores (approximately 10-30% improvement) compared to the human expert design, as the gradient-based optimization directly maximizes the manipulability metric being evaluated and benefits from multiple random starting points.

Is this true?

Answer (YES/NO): NO